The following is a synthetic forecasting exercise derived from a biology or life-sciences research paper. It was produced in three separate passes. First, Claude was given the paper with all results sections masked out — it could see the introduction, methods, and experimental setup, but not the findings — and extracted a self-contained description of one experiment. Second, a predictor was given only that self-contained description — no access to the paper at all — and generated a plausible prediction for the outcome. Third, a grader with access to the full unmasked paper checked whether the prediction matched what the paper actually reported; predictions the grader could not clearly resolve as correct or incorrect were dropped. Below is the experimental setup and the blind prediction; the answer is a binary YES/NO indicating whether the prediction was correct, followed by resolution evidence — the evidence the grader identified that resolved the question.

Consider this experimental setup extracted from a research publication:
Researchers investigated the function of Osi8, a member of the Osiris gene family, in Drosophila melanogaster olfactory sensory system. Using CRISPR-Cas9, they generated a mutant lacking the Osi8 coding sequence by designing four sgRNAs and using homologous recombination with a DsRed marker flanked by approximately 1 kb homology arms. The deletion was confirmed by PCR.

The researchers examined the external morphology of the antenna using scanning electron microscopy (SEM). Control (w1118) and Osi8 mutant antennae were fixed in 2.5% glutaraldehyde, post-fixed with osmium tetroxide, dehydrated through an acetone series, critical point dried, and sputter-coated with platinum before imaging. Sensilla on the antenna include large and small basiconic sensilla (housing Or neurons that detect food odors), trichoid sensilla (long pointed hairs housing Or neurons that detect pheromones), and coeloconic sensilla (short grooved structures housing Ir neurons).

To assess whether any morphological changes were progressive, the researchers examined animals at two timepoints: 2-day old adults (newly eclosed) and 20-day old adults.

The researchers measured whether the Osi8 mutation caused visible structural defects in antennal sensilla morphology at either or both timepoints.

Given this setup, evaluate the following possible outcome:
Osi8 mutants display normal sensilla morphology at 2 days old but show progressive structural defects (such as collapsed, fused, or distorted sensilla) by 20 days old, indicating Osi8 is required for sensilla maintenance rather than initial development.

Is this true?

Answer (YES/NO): NO